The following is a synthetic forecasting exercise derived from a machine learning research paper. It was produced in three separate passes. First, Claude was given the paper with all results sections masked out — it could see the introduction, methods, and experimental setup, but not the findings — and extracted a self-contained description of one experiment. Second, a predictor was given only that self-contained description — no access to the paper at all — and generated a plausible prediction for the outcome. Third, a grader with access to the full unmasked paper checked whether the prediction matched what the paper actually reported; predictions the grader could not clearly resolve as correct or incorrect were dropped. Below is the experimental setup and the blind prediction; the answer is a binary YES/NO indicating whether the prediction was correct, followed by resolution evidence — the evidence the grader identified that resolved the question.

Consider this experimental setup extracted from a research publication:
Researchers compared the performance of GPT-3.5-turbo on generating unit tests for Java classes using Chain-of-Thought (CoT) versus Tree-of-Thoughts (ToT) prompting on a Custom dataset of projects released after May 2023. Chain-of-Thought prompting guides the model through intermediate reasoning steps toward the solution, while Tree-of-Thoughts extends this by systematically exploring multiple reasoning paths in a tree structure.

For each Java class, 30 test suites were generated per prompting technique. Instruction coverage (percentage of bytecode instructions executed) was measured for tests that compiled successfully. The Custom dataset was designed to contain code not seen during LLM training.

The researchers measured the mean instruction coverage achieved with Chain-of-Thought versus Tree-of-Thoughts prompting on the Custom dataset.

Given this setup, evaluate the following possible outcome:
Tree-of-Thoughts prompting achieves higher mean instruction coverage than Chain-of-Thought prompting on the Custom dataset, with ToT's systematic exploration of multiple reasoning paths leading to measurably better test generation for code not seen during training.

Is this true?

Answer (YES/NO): NO